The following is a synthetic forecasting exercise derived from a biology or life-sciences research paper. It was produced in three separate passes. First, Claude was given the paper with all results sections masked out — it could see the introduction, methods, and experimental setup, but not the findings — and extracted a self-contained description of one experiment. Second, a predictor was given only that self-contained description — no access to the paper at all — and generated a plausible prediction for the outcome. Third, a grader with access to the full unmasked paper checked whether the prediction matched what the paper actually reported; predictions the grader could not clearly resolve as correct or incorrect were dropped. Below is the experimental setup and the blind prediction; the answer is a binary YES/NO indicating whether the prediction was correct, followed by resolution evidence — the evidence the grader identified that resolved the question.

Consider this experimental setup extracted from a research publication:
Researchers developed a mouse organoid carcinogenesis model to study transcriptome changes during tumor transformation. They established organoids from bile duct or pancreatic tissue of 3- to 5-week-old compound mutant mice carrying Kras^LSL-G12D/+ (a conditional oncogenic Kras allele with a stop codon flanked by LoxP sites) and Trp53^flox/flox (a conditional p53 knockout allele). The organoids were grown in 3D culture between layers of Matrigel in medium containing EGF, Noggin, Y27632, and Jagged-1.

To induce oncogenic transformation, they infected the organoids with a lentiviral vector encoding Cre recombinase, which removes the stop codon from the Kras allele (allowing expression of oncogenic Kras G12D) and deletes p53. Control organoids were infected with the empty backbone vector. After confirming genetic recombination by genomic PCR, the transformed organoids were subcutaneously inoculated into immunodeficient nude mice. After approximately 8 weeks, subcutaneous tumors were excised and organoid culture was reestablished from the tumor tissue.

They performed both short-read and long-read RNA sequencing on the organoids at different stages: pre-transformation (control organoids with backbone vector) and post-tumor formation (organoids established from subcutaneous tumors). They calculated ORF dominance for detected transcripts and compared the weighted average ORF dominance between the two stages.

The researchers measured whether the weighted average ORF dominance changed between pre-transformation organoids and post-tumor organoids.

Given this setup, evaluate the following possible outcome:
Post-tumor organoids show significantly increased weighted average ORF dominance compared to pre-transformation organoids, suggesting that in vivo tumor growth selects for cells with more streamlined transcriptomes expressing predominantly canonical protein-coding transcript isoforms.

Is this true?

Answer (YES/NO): YES